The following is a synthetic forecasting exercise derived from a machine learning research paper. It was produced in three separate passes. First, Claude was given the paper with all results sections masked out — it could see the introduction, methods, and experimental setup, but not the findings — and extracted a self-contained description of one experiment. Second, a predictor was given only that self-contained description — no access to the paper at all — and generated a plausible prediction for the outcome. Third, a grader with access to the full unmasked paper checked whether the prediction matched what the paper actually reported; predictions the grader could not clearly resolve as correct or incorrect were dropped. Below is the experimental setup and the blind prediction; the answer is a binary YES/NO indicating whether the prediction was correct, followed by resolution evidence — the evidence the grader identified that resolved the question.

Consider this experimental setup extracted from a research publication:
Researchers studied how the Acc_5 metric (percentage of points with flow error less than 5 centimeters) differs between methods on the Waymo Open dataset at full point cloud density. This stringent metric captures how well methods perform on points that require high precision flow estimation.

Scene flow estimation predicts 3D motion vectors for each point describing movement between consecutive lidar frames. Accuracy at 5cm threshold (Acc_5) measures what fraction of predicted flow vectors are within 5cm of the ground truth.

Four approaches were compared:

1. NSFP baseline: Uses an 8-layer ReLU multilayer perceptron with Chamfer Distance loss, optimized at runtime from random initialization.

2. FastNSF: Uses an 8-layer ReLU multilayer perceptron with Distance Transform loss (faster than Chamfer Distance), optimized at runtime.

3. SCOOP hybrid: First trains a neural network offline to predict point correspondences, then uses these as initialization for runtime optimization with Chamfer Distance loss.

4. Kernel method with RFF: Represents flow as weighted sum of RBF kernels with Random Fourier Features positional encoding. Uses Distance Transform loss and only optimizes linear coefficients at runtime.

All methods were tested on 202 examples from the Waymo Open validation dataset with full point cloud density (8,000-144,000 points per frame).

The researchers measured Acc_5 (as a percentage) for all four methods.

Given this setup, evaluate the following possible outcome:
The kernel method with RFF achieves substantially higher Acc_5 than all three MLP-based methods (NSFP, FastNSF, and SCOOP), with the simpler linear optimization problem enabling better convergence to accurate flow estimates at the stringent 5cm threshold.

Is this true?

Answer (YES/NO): NO